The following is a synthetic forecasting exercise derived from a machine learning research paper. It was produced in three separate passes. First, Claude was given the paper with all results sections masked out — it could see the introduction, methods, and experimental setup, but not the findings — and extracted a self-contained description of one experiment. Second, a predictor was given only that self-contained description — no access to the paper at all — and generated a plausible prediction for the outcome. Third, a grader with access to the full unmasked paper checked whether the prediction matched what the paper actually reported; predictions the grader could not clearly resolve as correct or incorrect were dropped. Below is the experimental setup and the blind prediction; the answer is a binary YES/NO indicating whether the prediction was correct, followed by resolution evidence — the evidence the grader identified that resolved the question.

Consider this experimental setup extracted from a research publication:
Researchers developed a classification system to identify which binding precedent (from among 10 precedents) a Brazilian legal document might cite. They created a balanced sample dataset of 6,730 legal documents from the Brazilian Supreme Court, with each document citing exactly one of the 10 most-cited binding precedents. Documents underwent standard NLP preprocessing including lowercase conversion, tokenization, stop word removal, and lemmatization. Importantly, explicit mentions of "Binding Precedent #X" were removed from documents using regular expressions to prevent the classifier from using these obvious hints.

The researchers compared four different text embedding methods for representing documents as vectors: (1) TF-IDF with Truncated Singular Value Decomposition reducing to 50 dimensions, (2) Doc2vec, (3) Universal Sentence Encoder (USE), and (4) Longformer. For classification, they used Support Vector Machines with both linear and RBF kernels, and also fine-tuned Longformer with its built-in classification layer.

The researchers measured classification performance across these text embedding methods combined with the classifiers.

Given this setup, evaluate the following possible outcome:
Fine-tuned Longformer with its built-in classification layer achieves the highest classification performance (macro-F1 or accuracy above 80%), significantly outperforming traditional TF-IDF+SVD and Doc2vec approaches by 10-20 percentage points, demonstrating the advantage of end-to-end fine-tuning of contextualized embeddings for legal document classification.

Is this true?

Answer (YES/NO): NO